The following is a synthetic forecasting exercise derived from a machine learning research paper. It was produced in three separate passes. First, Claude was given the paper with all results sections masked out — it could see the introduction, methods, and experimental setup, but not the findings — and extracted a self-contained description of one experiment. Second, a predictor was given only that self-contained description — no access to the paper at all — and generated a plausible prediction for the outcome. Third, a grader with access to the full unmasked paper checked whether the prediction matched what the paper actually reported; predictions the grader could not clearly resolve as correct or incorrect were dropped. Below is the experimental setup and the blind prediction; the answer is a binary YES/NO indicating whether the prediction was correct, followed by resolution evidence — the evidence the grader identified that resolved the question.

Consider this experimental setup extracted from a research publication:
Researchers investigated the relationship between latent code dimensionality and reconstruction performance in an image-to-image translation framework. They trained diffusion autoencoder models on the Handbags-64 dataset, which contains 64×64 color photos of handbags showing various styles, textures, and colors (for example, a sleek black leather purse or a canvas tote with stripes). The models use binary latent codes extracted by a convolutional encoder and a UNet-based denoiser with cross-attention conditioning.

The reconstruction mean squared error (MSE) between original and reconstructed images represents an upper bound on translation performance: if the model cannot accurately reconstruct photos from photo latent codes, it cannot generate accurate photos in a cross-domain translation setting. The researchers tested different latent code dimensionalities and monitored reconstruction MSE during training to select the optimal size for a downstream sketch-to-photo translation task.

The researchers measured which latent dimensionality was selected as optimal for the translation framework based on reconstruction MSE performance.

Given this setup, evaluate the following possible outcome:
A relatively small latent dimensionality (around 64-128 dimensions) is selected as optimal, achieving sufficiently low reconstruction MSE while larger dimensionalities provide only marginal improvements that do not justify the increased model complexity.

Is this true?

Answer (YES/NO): NO